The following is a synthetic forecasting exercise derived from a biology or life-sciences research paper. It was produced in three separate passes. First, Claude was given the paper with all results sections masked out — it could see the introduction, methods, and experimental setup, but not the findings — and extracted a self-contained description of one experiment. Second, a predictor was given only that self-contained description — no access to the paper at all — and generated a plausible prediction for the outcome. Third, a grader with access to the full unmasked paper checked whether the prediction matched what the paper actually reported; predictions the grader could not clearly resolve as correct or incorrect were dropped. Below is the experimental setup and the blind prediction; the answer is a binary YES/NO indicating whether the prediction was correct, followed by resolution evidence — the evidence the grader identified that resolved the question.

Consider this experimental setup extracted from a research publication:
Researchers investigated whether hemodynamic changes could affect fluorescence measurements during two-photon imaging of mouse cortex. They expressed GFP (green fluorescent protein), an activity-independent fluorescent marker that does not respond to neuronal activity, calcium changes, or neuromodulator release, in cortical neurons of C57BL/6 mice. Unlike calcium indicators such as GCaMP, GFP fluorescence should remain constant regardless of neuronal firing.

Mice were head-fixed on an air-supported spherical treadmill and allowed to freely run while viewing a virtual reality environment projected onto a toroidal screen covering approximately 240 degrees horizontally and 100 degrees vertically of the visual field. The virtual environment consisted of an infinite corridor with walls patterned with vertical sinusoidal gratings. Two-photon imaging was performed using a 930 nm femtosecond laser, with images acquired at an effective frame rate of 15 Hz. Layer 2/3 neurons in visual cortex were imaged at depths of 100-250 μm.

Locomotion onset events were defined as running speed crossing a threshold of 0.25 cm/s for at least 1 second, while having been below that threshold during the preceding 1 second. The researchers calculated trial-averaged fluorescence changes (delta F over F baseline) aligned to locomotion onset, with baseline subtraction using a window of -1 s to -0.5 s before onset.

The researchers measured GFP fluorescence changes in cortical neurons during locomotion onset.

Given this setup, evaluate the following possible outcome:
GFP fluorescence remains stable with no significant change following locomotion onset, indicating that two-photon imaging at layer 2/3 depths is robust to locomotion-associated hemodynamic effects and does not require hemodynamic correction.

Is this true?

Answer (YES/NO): NO